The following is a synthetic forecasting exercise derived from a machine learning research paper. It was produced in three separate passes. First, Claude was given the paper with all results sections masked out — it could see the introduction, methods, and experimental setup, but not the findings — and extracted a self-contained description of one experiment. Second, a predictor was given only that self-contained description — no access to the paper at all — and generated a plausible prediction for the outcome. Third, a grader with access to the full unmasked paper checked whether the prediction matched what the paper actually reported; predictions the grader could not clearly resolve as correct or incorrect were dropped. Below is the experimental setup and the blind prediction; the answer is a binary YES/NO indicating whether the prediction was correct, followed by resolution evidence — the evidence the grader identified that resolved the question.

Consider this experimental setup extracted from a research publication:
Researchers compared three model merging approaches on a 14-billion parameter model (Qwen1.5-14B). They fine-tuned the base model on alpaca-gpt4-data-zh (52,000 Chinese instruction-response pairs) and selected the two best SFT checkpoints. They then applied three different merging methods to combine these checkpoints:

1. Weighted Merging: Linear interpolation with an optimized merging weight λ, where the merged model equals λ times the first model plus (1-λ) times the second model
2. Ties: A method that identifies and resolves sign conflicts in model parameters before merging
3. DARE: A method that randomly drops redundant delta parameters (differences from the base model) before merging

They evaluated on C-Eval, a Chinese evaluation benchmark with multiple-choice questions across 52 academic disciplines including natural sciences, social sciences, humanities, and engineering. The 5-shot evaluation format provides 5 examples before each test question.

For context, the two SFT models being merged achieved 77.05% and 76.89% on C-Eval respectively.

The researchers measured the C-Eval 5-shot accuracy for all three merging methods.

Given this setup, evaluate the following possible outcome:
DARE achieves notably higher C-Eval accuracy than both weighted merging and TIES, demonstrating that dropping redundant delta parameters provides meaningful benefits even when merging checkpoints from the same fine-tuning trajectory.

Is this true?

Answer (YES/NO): NO